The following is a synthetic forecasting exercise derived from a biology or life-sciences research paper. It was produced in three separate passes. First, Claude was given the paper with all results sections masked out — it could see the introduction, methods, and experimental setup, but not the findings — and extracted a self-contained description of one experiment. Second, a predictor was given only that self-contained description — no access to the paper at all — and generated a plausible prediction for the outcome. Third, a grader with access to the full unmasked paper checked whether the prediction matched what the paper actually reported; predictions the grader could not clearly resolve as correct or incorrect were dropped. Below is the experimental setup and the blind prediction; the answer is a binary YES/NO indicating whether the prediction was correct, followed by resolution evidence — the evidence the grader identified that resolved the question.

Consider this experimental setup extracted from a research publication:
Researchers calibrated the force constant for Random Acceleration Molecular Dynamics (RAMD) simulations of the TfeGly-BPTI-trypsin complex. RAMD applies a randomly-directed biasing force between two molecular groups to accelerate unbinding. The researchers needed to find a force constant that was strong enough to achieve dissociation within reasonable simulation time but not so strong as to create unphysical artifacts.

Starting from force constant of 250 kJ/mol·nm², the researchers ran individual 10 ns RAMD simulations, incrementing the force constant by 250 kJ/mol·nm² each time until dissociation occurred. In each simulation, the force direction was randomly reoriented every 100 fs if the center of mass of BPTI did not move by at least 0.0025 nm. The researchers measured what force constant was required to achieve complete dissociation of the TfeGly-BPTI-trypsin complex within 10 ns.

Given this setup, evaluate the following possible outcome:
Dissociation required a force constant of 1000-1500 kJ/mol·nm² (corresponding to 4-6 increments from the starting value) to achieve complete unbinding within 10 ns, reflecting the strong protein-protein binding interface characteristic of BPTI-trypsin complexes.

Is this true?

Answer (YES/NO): NO